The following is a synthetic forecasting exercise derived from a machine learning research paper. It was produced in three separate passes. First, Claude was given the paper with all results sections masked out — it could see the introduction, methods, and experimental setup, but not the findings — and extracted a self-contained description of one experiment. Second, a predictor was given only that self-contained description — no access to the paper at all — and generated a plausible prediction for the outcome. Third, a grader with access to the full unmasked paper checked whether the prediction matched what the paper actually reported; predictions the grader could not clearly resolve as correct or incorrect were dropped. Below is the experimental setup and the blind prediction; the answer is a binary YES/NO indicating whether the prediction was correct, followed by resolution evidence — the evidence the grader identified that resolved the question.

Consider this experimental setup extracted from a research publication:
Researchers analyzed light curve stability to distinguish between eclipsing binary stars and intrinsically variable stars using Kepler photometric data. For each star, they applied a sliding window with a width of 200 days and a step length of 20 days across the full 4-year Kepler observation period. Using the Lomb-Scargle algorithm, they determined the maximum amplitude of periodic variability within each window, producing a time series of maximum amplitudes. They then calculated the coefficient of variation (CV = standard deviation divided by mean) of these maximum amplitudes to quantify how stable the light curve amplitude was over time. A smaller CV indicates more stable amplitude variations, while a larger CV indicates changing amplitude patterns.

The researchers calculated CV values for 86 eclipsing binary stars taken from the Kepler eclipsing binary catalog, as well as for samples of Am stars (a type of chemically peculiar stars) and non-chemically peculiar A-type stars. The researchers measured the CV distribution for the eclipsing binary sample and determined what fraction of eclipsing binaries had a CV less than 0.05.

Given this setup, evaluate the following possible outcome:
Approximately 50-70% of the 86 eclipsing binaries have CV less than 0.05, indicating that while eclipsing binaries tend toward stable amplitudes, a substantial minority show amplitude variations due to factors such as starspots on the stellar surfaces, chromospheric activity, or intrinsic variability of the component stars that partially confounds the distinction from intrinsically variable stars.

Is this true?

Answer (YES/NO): NO